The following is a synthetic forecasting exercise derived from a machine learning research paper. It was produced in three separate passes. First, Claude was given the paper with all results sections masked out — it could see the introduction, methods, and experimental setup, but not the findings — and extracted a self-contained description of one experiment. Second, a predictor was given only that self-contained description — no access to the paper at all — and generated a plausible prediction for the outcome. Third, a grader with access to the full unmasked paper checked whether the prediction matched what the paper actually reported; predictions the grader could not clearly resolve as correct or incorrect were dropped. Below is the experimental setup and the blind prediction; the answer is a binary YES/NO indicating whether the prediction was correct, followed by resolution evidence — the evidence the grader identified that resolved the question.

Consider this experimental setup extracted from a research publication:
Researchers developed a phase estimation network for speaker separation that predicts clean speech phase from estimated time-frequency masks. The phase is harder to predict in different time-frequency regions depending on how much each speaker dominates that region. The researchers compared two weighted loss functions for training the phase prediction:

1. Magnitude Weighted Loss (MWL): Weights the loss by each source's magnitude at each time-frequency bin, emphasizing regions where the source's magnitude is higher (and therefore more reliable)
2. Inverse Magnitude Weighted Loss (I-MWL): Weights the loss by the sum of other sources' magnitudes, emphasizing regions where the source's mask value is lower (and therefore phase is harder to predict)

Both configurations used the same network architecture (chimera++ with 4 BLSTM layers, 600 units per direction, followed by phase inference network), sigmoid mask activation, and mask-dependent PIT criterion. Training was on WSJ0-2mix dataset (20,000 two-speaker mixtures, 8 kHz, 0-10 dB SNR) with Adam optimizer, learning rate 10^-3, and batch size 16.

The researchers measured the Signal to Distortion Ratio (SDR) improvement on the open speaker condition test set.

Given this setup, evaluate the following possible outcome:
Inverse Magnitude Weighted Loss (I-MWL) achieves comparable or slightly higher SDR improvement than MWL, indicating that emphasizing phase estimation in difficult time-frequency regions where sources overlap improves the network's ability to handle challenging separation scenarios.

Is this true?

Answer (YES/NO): NO